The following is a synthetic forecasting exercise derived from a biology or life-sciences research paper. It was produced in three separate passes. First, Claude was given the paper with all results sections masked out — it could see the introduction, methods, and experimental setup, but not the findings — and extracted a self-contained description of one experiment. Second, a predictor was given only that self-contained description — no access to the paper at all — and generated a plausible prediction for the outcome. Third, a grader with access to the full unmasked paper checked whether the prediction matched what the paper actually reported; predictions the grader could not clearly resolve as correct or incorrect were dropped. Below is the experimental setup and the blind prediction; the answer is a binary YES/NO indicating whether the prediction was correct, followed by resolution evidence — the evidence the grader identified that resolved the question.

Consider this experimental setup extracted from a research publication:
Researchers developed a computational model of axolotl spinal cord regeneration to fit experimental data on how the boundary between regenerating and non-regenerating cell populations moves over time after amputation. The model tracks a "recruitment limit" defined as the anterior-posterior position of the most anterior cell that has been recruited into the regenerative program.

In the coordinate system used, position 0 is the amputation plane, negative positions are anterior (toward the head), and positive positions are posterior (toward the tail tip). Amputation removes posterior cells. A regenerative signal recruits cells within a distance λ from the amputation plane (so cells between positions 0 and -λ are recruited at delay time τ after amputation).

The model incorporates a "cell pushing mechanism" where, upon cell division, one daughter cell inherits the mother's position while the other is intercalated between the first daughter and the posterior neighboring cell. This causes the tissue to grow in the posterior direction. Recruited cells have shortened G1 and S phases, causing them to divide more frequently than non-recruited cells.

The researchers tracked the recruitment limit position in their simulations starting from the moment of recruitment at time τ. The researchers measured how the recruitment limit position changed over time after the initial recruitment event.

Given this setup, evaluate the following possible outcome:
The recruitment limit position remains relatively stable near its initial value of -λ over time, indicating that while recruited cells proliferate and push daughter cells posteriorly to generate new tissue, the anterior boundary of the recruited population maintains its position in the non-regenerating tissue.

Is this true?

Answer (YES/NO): NO